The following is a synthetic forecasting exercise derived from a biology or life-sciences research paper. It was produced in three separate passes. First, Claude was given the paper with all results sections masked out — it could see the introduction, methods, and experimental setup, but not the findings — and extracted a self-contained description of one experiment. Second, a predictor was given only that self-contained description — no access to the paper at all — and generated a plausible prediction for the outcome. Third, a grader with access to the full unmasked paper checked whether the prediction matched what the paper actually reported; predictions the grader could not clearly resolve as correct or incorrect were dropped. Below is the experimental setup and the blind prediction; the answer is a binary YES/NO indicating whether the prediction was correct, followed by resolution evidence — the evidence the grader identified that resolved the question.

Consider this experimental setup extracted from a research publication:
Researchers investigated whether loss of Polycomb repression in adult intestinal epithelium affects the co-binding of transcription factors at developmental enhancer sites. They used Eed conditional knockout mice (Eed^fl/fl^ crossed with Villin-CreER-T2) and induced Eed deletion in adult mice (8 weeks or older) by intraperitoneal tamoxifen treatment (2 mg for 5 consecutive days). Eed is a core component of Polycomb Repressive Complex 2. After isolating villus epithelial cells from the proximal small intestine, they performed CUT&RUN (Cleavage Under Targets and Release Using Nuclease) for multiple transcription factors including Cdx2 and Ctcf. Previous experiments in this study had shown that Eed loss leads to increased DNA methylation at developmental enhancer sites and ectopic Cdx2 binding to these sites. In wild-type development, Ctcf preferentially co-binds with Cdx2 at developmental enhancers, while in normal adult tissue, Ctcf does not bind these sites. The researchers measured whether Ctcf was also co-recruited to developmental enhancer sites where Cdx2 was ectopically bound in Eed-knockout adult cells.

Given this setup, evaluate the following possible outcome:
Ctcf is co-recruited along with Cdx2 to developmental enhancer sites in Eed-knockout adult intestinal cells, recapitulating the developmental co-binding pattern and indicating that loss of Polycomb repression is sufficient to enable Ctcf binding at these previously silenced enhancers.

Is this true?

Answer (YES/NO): YES